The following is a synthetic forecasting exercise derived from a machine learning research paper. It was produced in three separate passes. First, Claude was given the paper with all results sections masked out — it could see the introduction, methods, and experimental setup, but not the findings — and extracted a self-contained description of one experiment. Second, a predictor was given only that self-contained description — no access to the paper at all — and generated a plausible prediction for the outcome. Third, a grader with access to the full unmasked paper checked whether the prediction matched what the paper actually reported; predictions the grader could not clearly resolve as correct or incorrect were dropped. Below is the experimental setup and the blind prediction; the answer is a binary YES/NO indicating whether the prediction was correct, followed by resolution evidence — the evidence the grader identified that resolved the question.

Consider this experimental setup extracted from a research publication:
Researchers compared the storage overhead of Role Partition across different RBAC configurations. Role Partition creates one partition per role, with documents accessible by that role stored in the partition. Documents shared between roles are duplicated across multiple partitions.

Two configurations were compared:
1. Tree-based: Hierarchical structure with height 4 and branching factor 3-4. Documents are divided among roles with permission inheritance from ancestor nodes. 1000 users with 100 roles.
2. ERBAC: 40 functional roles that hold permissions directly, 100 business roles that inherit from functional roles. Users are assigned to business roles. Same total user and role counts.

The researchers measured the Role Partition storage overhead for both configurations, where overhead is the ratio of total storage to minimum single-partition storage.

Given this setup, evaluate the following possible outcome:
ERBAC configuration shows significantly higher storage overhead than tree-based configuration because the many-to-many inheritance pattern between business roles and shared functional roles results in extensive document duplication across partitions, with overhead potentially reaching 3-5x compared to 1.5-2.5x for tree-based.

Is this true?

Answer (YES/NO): NO